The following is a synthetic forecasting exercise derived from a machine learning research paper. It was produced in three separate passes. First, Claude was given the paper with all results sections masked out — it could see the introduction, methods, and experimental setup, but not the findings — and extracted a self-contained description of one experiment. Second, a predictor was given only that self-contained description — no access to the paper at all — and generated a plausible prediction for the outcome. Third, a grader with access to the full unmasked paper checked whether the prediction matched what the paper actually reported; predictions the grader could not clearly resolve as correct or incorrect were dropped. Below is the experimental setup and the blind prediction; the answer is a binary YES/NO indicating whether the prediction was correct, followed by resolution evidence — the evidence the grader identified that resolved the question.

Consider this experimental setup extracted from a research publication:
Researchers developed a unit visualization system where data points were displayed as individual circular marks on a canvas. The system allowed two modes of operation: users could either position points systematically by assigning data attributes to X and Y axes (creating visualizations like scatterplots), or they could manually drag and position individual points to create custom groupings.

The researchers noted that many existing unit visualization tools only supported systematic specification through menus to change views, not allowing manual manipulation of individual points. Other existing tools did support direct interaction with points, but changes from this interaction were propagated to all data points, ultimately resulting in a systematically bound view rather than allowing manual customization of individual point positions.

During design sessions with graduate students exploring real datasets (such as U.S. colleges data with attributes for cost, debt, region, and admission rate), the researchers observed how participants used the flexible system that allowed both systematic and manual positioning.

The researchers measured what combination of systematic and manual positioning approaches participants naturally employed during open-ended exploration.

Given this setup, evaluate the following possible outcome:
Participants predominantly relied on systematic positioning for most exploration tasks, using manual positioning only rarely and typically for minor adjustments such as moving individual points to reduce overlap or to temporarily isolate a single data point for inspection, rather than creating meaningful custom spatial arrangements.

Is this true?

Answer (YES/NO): NO